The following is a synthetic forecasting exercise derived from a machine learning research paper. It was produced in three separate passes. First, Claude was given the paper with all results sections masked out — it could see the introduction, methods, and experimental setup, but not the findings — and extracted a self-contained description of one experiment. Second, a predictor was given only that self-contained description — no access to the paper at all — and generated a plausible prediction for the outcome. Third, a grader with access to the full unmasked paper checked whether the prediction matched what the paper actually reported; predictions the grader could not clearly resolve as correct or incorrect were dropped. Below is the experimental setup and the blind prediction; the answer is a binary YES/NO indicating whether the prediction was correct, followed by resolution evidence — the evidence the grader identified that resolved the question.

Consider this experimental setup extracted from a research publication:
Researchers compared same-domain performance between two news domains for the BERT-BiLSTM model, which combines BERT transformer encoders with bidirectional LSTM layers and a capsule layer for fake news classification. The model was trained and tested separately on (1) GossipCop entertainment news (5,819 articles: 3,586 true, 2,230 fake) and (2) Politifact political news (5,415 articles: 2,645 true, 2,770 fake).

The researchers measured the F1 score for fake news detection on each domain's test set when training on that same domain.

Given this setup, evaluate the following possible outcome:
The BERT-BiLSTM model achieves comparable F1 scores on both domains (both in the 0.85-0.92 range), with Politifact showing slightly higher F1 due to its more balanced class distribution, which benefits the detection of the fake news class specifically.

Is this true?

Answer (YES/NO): NO